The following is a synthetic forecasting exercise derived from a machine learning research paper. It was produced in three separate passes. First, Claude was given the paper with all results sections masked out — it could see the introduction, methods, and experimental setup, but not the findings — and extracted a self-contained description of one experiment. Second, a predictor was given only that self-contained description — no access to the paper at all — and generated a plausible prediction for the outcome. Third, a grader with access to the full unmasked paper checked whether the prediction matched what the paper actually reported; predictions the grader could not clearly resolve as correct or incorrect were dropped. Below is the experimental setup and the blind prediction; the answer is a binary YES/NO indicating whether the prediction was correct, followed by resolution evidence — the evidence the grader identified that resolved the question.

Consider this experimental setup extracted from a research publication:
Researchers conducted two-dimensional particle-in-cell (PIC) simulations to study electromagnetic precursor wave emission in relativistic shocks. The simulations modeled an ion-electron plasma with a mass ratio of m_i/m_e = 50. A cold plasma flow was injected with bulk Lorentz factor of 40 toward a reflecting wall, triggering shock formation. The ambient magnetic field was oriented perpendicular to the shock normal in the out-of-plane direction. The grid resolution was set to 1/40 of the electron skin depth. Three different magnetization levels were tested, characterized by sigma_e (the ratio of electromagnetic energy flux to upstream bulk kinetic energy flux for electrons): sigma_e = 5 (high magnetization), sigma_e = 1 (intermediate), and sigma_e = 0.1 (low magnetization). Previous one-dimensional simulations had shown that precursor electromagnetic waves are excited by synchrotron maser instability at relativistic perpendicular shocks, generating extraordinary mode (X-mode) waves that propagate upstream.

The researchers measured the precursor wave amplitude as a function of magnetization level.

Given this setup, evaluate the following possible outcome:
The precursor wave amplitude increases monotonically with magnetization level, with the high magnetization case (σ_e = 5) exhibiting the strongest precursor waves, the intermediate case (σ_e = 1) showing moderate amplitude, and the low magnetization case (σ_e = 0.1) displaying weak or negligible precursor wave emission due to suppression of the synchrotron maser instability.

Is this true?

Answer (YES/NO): NO